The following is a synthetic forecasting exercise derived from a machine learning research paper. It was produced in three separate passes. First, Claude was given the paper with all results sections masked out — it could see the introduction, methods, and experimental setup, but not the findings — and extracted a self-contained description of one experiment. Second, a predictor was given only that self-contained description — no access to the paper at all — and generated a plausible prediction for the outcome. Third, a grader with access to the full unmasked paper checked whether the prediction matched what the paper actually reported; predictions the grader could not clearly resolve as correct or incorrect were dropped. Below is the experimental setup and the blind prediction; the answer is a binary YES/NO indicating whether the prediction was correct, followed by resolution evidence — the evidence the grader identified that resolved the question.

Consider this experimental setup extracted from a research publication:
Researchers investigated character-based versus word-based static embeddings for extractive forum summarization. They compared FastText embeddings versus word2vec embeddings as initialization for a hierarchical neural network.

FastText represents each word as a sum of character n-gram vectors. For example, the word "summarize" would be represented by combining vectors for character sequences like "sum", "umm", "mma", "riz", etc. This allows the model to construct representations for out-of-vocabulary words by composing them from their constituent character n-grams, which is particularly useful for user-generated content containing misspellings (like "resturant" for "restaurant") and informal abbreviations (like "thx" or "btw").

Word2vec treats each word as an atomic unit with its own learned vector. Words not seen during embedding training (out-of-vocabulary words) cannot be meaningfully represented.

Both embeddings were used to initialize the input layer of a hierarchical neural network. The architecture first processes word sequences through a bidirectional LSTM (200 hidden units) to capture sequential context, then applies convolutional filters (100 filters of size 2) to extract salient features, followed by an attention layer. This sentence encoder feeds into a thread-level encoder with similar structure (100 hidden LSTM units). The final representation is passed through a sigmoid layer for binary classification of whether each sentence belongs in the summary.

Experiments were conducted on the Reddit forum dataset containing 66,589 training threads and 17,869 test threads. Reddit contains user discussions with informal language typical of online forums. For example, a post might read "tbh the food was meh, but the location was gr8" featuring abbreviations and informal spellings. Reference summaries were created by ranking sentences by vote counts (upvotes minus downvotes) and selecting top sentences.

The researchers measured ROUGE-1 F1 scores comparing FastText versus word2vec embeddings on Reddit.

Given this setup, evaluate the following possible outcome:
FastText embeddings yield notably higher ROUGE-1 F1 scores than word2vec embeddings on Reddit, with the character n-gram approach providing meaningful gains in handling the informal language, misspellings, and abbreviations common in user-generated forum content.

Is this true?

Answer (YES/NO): NO